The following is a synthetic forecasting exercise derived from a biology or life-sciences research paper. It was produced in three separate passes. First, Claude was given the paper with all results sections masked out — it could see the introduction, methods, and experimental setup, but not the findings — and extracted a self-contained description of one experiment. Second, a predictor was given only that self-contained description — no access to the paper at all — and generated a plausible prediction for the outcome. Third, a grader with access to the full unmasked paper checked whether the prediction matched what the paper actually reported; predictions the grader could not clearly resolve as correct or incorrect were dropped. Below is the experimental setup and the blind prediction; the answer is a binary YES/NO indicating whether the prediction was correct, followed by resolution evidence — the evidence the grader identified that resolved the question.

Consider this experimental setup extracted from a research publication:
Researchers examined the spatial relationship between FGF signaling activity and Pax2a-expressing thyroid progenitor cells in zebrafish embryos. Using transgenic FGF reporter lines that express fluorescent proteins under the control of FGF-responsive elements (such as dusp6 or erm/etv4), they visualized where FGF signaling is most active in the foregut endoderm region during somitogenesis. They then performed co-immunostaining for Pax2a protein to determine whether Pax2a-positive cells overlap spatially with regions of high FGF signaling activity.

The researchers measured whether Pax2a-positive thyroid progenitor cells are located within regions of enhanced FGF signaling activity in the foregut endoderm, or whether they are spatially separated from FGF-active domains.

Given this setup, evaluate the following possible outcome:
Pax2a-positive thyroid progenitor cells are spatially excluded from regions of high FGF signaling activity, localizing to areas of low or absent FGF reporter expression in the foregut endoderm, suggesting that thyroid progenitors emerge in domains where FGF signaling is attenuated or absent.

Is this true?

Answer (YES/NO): NO